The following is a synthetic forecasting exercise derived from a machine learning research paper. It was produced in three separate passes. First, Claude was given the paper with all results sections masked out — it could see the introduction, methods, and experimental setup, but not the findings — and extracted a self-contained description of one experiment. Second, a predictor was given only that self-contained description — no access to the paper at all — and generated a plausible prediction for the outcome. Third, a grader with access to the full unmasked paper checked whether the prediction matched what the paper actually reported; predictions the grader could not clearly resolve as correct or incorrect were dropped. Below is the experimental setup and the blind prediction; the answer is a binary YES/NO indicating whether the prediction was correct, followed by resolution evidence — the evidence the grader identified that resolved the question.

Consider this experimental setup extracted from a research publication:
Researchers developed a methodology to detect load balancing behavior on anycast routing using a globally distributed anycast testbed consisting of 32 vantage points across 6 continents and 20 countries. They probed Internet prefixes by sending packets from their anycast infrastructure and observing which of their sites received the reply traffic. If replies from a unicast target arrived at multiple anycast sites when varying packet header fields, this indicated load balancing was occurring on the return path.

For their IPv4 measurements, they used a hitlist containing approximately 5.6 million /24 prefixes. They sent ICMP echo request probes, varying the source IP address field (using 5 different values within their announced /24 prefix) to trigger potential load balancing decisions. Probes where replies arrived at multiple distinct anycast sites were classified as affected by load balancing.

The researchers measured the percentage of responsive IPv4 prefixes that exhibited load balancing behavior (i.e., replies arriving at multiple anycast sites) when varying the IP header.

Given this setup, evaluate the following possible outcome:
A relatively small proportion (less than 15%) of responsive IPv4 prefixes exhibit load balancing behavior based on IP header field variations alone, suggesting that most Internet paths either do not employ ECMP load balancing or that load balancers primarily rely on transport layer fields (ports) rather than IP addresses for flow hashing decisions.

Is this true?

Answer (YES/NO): YES